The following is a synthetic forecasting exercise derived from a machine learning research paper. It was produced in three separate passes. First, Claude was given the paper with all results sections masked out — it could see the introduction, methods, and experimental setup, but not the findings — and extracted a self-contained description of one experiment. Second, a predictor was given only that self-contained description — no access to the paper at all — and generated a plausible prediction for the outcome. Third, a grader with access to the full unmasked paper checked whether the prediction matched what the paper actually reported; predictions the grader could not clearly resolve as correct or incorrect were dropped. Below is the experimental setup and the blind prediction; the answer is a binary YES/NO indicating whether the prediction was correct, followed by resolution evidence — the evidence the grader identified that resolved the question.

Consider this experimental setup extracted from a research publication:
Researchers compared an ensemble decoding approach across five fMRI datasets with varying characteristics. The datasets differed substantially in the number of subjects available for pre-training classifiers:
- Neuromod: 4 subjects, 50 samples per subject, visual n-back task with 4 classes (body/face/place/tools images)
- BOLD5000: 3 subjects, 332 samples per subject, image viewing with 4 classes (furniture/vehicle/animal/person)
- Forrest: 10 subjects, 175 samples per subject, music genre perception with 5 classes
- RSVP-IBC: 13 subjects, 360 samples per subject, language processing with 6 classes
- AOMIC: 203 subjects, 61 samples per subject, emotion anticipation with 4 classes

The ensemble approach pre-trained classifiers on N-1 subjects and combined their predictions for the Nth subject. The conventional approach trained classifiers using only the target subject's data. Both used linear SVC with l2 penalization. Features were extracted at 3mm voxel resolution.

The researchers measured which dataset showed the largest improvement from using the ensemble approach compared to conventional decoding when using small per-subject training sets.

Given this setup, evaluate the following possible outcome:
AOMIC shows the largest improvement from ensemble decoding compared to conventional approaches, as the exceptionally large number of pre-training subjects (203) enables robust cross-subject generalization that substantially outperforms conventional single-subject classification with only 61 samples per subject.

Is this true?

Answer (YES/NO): NO